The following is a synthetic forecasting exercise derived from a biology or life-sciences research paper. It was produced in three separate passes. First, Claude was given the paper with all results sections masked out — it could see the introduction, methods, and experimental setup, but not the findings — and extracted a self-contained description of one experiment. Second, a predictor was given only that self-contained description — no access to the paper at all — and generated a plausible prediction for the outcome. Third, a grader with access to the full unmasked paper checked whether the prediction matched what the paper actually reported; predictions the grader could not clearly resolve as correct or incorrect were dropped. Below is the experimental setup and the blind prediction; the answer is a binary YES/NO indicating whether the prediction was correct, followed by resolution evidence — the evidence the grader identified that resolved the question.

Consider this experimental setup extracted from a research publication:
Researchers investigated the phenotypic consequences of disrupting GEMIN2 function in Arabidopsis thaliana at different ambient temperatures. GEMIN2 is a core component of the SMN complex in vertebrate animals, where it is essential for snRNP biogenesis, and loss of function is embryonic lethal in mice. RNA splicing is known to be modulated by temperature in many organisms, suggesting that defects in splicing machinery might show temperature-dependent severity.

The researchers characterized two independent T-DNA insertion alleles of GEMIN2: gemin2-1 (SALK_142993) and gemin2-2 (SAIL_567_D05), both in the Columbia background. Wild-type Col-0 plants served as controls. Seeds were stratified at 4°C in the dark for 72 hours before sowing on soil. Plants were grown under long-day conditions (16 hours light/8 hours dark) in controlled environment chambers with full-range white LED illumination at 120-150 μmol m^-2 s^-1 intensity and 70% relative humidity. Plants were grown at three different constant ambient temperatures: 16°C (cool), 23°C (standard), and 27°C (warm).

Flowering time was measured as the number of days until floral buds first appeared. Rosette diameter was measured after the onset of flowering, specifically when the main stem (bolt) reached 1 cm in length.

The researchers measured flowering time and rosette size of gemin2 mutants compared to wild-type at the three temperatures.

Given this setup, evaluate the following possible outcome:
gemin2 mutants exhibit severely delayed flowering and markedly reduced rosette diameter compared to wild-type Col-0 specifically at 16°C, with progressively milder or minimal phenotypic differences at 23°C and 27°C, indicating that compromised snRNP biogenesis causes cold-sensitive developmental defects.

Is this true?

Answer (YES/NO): NO